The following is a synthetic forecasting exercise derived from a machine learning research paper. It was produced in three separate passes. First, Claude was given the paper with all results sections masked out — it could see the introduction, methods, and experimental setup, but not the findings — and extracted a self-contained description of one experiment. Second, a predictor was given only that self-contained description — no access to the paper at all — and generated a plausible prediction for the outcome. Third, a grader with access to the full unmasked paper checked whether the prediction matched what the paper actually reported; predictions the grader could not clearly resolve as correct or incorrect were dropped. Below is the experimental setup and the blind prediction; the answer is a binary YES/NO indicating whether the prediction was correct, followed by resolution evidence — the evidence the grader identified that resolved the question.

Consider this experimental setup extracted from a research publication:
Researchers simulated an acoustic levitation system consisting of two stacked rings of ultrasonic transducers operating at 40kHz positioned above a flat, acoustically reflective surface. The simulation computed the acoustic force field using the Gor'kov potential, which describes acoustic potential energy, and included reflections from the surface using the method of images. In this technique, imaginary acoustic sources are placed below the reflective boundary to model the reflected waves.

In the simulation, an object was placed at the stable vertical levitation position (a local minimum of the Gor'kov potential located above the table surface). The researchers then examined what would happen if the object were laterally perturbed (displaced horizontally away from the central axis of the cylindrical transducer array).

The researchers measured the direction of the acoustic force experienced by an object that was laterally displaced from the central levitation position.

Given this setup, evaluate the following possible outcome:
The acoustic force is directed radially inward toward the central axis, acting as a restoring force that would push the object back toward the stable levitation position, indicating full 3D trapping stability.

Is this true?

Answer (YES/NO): YES